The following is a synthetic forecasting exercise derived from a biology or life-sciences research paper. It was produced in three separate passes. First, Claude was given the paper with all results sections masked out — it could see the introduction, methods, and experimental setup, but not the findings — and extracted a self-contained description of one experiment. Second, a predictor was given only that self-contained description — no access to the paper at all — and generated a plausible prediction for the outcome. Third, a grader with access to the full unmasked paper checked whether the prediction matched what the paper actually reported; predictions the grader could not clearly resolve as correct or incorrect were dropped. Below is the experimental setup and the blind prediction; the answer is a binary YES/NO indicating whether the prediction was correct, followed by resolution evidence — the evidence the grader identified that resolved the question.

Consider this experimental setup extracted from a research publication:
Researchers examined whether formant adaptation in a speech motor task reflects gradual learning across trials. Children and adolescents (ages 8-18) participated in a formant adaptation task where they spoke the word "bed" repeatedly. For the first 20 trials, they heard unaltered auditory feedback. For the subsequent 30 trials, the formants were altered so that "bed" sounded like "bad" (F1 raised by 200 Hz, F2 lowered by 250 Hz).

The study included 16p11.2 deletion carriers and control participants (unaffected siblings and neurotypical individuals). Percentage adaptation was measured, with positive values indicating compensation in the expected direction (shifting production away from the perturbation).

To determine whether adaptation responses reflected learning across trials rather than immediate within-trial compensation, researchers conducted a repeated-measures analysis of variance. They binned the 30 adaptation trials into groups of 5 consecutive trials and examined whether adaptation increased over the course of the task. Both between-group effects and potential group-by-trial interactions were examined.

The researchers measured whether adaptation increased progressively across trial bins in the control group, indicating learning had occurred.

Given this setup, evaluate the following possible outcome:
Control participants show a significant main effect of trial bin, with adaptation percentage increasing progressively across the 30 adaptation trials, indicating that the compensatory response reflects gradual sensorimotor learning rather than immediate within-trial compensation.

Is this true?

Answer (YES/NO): YES